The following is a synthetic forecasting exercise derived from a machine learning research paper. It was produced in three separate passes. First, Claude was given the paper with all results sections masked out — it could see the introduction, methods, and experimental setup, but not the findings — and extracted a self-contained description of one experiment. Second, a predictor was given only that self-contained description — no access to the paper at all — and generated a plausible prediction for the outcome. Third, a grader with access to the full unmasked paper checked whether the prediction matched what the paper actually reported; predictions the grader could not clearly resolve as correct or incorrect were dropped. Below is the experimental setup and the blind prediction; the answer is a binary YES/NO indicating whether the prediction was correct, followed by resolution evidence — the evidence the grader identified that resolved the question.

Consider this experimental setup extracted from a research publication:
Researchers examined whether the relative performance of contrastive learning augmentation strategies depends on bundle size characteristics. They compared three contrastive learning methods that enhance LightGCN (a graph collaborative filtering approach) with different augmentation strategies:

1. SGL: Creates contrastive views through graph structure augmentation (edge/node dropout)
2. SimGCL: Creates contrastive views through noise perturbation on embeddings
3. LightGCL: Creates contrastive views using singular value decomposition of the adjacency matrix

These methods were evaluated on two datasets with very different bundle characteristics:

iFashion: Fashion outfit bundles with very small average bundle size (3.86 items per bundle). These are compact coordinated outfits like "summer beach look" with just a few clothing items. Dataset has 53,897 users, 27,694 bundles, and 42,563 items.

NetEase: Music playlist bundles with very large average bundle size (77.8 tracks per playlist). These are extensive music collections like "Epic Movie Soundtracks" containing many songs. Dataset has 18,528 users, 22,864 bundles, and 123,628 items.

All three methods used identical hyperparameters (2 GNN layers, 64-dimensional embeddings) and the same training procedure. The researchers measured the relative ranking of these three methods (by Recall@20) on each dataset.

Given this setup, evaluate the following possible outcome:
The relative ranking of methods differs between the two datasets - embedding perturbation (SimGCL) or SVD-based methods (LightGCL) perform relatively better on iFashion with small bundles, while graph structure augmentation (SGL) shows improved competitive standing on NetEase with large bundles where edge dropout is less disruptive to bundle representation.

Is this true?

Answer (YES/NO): NO